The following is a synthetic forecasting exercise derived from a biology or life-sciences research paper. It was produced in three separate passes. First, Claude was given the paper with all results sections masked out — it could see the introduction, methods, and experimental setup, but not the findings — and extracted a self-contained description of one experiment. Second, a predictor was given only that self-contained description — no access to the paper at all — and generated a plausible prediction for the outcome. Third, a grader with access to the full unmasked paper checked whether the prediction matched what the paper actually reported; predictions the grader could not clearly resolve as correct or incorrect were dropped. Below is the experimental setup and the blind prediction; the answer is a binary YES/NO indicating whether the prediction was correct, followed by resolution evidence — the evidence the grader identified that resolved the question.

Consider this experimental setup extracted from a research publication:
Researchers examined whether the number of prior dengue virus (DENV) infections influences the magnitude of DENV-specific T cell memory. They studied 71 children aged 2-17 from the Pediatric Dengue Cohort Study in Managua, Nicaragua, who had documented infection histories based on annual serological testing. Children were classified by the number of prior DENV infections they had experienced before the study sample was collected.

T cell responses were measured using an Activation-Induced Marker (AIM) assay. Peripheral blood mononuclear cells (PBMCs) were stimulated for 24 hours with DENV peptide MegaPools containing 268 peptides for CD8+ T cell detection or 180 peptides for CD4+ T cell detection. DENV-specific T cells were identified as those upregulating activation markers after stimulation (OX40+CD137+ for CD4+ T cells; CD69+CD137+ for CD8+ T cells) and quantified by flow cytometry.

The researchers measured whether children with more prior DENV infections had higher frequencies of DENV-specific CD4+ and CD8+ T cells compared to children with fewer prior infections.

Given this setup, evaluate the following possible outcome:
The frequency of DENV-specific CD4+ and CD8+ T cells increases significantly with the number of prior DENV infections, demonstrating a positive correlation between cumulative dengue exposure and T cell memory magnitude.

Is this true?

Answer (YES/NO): YES